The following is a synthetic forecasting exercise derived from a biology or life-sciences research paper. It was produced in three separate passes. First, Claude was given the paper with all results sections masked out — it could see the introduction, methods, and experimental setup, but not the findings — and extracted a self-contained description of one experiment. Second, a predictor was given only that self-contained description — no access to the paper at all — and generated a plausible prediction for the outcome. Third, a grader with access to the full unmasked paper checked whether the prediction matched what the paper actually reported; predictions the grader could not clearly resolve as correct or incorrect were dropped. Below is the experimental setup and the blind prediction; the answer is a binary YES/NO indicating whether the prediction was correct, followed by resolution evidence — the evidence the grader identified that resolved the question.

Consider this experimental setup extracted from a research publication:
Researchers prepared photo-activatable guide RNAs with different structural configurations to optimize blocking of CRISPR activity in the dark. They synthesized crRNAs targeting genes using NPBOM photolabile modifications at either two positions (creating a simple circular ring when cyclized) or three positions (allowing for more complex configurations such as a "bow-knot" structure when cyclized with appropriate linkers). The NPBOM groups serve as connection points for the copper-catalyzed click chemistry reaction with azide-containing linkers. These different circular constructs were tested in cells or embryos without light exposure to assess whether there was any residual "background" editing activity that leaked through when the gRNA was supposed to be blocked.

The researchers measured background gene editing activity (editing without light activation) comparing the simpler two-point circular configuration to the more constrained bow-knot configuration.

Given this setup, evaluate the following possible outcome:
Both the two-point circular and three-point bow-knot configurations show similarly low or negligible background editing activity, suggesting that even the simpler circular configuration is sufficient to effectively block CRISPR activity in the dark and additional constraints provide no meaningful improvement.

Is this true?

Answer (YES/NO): NO